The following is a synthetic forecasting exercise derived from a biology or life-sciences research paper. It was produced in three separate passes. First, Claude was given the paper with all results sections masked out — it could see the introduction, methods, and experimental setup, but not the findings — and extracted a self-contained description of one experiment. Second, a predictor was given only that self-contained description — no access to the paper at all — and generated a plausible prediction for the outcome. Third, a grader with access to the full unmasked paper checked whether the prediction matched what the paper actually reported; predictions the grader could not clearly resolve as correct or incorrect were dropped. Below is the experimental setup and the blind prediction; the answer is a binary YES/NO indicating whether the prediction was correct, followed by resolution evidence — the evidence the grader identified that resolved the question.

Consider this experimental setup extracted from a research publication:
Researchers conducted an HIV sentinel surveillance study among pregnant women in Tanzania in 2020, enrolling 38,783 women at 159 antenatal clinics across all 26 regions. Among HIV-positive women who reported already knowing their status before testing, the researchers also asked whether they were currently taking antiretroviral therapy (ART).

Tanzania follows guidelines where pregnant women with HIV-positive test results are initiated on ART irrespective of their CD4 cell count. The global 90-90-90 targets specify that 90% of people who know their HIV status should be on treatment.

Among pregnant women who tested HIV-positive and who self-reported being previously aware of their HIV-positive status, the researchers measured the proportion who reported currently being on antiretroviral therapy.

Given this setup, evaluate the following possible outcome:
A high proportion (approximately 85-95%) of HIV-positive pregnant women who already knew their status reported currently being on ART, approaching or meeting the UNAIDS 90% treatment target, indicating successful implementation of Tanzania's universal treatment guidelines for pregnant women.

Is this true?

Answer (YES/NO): YES